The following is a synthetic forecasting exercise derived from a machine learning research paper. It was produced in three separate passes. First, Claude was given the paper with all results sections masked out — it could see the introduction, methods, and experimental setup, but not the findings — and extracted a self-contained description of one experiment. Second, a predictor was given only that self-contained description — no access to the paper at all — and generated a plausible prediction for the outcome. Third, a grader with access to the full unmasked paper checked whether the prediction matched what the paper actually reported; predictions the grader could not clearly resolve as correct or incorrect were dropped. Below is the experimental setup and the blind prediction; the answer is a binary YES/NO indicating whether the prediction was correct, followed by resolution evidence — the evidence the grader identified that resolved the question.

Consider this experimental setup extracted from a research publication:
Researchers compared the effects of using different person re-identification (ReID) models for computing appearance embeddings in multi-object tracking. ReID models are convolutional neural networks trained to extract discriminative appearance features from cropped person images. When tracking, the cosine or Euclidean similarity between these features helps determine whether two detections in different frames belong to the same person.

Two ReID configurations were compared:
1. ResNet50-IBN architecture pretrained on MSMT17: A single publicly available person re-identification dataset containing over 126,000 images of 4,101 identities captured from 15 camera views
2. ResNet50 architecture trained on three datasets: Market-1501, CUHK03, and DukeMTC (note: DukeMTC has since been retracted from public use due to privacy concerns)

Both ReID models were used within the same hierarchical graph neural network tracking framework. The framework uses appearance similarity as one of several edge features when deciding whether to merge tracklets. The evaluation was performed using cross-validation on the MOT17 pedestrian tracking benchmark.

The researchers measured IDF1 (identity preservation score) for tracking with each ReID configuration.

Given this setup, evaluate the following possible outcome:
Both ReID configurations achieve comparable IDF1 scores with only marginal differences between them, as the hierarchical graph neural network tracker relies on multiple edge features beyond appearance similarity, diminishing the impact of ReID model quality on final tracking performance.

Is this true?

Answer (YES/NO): NO